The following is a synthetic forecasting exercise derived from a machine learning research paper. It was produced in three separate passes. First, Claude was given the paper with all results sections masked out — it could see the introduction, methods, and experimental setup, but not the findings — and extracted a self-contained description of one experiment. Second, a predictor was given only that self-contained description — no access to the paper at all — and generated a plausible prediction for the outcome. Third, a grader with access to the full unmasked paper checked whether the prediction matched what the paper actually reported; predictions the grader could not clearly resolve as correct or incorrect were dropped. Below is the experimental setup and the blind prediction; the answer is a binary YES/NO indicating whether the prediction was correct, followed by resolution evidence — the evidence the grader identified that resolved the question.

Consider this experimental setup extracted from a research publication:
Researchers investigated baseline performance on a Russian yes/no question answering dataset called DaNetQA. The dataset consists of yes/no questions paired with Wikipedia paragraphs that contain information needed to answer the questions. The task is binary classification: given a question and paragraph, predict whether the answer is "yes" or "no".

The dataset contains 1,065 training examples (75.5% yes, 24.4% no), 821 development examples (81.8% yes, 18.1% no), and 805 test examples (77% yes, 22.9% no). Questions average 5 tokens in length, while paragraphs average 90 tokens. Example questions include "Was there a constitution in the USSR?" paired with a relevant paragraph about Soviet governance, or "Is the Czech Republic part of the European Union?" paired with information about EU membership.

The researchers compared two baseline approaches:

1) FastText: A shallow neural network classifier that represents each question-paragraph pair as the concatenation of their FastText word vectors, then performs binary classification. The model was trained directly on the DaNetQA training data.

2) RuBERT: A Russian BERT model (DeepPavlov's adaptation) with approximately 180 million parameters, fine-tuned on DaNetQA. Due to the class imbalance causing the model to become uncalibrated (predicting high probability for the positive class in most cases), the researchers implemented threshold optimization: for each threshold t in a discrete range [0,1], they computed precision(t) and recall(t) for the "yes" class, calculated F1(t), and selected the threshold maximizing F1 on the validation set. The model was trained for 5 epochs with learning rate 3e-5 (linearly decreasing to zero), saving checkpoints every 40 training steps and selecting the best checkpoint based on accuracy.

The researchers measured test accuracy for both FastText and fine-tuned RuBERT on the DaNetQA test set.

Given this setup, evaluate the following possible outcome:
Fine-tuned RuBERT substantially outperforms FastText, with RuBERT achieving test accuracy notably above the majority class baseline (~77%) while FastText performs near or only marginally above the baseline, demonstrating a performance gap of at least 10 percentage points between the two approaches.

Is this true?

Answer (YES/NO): NO